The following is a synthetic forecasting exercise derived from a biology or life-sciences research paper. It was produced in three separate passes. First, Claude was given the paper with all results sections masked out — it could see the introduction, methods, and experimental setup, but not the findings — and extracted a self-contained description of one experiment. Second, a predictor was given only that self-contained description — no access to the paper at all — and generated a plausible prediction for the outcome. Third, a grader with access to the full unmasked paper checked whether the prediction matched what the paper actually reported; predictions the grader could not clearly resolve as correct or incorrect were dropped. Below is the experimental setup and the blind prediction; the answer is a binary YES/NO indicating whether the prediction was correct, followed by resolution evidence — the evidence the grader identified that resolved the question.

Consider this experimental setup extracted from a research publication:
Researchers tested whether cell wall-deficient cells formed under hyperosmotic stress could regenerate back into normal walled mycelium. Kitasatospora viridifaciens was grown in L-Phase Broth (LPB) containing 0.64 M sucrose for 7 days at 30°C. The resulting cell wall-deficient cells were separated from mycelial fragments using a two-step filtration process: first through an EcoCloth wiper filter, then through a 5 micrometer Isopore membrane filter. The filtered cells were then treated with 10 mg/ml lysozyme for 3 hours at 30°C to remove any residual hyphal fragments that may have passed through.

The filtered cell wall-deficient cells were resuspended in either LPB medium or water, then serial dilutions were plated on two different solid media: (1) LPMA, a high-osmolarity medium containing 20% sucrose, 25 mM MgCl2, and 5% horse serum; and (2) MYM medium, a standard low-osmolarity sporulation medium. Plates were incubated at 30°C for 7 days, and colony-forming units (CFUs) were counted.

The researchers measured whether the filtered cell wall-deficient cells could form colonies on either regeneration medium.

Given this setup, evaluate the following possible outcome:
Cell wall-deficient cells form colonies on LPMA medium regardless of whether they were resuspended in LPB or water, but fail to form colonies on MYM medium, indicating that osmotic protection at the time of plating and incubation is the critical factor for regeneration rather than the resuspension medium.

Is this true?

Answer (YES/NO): NO